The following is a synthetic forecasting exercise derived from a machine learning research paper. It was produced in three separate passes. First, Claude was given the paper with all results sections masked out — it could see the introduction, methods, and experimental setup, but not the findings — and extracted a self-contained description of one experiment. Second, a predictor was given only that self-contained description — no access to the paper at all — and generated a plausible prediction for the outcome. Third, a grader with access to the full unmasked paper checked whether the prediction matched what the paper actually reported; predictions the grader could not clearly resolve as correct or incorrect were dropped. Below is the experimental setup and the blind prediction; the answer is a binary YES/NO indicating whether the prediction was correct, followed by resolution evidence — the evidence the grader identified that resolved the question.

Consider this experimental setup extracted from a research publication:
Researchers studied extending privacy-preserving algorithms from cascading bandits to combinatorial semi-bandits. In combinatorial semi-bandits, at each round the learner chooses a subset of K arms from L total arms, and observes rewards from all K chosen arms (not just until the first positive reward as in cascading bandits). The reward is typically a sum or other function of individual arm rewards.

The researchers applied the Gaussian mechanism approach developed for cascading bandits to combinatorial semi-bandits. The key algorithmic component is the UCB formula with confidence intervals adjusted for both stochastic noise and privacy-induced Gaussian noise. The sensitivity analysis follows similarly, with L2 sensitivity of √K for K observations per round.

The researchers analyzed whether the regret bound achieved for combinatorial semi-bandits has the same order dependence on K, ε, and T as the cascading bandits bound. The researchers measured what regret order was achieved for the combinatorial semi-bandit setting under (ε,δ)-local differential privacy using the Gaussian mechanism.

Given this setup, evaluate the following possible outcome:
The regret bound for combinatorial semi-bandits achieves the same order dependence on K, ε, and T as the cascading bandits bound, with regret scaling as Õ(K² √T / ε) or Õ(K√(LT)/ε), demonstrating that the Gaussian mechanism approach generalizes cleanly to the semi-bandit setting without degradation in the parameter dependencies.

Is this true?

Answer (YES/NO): NO